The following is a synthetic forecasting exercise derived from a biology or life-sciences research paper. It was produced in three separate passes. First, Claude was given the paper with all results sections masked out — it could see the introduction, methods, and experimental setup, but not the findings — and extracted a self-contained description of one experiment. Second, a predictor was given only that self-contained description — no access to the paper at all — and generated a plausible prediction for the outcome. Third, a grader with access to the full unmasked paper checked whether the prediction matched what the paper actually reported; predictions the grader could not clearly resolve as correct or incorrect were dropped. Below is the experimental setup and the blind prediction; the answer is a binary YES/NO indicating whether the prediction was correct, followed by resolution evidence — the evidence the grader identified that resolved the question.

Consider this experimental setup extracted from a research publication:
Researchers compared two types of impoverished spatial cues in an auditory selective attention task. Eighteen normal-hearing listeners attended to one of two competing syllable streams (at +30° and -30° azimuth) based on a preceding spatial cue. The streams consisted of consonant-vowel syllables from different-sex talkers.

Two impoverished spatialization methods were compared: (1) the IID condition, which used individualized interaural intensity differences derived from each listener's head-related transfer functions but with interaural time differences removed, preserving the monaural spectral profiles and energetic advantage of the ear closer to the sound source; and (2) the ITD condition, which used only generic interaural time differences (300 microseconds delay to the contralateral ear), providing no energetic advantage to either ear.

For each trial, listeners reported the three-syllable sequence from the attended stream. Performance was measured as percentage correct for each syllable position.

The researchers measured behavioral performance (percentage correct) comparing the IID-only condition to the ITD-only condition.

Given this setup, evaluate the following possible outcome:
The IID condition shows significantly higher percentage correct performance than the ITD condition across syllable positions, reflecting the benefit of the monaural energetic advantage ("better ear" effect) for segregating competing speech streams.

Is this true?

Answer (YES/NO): NO